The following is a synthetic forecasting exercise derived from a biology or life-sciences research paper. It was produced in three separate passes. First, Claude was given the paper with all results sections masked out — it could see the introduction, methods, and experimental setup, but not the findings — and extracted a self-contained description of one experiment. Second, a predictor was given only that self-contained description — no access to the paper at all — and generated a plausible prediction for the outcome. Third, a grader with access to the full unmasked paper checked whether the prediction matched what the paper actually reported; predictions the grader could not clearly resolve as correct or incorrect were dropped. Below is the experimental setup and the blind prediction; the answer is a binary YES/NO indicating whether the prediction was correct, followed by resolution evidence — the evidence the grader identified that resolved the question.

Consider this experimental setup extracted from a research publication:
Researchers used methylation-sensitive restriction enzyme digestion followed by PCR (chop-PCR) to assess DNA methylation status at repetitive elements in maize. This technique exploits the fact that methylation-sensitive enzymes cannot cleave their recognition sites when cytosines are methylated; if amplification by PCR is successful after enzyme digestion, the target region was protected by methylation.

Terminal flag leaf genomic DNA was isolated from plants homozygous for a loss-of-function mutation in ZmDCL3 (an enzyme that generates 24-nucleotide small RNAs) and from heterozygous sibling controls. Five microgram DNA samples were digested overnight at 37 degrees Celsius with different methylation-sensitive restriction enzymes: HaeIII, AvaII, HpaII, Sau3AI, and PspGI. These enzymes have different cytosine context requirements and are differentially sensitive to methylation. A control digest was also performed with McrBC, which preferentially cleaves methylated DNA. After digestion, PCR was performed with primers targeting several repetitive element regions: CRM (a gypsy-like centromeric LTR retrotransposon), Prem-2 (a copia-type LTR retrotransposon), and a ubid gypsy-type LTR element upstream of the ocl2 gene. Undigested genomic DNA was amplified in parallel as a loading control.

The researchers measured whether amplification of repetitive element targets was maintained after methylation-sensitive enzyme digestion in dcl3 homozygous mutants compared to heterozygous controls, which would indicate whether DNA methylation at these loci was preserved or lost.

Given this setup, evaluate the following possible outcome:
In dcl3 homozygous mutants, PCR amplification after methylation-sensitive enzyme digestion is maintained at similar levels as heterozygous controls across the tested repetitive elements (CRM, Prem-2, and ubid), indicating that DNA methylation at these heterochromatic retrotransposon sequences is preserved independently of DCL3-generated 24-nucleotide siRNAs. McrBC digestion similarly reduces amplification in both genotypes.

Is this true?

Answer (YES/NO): YES